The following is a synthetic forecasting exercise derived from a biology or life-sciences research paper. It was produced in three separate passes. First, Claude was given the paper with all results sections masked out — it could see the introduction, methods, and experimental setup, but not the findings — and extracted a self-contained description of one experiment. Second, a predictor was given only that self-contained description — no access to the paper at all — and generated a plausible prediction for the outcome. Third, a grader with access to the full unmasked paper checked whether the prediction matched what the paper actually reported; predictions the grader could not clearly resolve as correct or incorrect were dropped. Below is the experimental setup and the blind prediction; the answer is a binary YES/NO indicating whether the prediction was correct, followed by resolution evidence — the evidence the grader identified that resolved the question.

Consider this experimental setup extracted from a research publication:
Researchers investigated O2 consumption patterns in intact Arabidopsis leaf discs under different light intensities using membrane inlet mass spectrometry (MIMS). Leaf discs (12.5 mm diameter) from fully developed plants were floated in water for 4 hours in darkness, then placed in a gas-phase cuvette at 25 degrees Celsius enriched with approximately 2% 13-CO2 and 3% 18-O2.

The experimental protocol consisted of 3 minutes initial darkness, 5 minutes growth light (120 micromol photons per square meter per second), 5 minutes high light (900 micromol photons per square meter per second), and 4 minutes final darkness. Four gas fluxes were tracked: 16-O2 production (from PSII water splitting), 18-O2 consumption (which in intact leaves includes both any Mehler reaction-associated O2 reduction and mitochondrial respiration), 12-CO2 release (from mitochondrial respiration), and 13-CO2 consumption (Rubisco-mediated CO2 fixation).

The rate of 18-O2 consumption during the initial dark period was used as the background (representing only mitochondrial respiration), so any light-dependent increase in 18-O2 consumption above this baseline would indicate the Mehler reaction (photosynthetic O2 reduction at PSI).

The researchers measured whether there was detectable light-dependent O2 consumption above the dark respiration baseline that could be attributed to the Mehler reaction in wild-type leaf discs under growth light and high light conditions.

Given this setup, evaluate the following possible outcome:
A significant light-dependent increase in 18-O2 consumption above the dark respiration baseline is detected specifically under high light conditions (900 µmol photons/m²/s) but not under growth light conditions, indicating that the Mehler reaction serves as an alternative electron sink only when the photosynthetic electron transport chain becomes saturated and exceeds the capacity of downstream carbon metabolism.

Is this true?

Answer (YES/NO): NO